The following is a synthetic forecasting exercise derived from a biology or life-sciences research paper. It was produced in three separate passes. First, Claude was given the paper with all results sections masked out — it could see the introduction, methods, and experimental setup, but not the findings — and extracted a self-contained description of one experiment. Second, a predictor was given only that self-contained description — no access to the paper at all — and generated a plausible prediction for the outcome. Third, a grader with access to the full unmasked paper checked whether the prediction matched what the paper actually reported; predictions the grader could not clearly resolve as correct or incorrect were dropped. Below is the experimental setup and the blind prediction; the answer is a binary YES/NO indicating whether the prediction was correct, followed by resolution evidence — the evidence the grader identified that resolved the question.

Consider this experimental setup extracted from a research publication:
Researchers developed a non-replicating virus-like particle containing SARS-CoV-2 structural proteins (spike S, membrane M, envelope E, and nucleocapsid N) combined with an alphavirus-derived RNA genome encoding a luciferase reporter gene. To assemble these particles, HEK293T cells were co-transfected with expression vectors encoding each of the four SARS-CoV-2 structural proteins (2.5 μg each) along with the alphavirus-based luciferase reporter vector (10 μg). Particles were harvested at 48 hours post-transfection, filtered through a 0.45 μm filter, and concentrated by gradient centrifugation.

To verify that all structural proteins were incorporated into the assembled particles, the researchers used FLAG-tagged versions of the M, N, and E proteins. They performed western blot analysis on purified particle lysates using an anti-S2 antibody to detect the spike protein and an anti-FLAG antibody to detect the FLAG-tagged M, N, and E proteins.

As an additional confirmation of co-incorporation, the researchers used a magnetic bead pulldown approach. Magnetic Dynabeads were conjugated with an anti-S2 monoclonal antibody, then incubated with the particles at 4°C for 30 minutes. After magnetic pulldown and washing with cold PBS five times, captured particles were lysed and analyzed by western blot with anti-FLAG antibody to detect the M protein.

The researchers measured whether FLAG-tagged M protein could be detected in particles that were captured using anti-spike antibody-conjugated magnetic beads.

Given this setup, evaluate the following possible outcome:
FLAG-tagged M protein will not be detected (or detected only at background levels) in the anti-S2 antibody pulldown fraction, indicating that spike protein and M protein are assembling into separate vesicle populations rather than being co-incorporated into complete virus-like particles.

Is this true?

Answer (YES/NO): NO